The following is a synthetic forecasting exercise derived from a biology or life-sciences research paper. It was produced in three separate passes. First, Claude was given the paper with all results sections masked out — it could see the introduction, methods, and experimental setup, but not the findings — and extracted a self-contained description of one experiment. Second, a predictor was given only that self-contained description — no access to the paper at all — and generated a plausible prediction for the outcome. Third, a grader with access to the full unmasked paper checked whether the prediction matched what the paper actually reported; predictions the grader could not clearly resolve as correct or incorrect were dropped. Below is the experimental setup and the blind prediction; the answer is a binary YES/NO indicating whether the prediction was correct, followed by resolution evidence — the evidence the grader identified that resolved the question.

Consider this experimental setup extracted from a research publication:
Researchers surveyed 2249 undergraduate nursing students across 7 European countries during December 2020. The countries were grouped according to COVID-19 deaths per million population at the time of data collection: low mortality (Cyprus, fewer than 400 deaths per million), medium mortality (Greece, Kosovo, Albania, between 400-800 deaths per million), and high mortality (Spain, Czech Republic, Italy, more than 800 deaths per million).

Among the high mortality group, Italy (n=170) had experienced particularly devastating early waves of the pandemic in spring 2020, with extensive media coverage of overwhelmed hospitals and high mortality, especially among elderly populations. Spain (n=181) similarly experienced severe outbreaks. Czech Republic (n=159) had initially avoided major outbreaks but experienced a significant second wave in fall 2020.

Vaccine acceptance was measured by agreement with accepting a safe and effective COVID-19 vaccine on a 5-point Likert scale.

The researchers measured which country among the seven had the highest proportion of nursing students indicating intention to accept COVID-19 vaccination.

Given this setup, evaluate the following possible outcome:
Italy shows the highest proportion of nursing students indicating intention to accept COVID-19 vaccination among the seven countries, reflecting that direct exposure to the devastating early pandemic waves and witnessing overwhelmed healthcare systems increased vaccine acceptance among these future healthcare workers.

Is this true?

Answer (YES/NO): YES